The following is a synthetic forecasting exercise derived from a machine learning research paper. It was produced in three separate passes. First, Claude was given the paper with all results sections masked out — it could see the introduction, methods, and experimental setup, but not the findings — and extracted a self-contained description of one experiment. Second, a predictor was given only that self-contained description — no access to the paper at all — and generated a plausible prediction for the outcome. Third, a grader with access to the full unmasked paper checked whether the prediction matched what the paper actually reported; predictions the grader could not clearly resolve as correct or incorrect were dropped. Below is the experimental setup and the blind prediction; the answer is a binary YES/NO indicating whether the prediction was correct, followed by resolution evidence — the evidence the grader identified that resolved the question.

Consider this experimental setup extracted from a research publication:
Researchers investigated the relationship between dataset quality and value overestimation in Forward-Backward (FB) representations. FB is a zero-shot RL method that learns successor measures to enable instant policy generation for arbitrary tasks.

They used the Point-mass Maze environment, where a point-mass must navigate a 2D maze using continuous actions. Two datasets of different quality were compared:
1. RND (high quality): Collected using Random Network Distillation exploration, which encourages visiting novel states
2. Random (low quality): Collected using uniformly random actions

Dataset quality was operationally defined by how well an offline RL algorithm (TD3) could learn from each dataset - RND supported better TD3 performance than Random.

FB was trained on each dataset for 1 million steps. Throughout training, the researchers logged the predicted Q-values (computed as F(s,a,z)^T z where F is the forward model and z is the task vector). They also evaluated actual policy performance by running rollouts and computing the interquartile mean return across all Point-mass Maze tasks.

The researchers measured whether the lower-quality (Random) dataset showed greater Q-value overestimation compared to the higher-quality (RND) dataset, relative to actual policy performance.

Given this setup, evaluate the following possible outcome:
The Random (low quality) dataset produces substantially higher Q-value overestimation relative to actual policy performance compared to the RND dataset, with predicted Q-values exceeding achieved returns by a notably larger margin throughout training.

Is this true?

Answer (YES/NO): YES